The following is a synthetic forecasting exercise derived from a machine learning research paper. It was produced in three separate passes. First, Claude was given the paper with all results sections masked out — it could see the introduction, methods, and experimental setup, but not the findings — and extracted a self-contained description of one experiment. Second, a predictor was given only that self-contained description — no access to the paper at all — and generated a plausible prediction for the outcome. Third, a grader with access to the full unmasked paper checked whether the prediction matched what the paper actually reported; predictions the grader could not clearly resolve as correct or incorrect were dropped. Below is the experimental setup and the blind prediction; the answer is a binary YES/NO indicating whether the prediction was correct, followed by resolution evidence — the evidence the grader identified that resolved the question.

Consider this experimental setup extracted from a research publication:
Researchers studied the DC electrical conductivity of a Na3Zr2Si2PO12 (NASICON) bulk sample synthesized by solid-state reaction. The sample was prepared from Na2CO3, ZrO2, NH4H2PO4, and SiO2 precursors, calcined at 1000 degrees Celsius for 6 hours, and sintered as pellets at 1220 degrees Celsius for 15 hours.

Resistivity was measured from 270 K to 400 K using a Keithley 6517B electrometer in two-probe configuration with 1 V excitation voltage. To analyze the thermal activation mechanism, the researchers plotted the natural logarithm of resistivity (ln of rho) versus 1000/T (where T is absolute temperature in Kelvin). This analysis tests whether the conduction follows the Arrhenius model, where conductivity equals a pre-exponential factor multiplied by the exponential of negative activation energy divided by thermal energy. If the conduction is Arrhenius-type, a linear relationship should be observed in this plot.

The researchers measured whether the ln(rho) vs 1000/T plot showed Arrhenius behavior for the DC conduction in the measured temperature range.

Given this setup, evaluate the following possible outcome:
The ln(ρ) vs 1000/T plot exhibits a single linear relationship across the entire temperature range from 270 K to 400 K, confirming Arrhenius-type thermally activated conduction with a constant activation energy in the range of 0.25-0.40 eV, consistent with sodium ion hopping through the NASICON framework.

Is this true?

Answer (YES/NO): NO